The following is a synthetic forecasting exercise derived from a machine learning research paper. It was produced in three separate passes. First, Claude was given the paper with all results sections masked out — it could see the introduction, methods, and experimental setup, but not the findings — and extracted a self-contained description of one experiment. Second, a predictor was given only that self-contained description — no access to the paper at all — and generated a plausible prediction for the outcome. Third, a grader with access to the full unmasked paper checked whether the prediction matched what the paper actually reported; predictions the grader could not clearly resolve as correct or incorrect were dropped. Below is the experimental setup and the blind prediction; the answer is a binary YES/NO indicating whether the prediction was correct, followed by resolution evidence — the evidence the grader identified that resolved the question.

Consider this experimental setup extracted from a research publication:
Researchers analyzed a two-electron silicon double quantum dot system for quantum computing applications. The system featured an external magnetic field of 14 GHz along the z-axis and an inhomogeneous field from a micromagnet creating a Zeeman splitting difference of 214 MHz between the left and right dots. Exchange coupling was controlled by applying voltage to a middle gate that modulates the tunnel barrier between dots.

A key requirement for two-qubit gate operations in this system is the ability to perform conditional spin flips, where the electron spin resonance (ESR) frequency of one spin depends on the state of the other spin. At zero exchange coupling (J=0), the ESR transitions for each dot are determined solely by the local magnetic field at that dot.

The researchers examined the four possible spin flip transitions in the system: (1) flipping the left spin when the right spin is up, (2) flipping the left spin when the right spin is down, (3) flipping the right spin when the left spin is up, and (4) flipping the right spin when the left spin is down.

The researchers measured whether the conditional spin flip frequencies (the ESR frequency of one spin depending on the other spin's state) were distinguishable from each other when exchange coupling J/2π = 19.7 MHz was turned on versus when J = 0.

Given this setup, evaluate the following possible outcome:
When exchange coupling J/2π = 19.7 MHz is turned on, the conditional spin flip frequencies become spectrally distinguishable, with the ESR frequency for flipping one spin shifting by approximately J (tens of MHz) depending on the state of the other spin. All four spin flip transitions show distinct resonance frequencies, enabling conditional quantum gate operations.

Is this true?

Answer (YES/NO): YES